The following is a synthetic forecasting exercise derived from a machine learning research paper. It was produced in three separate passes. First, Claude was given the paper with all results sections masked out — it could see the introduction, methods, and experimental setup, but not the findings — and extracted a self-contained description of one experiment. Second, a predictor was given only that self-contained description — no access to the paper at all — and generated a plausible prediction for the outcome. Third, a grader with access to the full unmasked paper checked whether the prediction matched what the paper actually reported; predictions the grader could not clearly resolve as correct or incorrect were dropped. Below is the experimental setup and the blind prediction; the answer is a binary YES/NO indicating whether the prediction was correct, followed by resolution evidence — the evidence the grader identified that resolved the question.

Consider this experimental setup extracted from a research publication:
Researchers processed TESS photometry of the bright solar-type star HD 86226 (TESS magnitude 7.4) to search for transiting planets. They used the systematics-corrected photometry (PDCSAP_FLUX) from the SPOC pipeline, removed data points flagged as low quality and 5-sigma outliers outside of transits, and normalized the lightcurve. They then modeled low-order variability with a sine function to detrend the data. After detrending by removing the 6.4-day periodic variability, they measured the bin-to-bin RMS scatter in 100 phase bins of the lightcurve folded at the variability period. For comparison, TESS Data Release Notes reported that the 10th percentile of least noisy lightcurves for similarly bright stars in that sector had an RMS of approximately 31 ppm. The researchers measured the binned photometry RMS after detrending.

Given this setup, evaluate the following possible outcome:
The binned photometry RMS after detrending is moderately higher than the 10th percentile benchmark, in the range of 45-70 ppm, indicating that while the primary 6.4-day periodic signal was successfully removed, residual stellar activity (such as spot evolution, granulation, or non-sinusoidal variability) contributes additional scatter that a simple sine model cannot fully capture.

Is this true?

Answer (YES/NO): NO